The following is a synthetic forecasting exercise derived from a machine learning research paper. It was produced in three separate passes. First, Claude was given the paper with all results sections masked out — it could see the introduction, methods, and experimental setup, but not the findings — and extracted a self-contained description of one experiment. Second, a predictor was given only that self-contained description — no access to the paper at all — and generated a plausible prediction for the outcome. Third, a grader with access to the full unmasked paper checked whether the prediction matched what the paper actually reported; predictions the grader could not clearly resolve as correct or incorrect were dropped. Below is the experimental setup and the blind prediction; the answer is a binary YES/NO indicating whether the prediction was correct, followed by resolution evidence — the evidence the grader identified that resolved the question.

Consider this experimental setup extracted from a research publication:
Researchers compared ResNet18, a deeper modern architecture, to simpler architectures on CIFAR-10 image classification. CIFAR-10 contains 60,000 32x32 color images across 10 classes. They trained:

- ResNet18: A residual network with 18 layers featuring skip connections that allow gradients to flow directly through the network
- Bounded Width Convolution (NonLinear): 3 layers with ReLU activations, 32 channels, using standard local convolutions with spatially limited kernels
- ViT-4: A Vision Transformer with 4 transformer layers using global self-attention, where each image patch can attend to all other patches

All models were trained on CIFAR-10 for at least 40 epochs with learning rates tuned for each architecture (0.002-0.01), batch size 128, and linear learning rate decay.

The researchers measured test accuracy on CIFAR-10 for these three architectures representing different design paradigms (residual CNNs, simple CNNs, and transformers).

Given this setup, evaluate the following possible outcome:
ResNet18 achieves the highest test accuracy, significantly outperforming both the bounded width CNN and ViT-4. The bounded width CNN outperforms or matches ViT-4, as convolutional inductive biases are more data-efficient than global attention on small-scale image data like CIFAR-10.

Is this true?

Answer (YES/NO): NO